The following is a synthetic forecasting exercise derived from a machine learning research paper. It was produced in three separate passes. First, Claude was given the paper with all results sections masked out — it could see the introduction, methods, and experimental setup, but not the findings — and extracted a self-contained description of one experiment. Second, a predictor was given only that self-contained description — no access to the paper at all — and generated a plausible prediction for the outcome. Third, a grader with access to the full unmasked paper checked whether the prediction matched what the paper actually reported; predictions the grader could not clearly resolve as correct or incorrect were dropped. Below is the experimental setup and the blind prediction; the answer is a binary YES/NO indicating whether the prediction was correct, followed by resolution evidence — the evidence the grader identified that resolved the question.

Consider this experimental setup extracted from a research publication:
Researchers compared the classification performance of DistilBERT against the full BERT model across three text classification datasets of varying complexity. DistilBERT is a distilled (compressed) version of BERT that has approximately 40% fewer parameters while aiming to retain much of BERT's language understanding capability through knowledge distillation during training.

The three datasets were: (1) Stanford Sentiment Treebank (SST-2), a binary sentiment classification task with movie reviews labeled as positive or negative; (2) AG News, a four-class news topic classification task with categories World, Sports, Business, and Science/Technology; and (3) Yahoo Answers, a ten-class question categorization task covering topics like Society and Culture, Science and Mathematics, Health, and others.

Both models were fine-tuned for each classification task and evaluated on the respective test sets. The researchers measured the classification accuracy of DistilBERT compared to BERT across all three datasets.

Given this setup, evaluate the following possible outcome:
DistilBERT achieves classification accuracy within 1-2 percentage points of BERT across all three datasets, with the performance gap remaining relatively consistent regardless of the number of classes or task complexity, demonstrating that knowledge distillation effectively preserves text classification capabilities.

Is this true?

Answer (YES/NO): NO